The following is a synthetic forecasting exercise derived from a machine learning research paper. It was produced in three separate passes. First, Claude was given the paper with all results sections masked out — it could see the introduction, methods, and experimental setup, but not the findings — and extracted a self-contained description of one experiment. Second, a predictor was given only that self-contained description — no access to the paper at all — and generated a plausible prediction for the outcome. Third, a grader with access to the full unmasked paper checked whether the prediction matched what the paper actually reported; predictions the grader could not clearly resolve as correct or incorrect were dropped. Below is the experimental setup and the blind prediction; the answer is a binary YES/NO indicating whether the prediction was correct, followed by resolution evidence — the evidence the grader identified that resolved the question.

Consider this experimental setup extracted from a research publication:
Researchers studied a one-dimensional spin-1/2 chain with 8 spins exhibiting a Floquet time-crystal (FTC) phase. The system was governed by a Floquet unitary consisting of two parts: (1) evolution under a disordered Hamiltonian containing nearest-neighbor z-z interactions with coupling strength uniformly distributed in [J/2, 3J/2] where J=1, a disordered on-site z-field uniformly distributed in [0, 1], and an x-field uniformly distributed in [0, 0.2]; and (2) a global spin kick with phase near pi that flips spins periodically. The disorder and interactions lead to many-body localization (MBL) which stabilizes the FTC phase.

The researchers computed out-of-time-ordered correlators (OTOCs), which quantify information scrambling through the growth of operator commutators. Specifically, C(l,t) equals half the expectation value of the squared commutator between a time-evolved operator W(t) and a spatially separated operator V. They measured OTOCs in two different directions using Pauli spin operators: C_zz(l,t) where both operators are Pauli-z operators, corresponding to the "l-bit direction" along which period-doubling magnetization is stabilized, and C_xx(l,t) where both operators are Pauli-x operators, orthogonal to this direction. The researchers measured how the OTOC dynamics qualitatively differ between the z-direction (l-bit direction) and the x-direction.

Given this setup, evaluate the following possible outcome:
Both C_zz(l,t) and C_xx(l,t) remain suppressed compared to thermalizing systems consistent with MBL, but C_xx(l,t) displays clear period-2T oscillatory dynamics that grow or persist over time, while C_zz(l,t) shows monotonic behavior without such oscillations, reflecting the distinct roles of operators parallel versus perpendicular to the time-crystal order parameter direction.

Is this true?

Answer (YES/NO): NO